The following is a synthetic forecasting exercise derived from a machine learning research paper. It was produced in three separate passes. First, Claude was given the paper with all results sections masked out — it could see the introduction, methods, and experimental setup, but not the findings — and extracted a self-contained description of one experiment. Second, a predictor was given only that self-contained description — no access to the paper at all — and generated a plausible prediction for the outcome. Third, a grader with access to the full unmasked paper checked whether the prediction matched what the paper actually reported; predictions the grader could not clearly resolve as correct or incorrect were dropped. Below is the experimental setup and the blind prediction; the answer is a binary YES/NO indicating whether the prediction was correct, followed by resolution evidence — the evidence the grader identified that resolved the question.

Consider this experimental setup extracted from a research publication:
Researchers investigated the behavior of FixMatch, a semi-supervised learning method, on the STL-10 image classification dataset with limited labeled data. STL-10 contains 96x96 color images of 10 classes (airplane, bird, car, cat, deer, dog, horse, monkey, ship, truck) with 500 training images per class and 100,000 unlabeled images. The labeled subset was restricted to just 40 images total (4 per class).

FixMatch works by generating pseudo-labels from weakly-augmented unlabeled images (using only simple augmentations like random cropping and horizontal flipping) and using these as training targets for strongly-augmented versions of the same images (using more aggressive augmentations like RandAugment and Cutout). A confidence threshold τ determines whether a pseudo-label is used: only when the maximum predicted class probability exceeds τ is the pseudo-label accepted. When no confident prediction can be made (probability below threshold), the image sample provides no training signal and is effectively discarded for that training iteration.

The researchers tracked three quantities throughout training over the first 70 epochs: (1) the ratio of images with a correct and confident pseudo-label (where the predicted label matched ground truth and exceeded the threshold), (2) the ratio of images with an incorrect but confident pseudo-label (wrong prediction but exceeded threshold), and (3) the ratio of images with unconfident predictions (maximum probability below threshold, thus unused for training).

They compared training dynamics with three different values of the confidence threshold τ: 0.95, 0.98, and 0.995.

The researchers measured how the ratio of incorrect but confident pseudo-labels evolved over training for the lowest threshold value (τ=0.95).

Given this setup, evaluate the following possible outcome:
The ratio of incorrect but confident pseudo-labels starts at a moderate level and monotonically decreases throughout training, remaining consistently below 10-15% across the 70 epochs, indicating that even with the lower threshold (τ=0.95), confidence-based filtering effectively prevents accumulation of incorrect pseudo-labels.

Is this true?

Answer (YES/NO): NO